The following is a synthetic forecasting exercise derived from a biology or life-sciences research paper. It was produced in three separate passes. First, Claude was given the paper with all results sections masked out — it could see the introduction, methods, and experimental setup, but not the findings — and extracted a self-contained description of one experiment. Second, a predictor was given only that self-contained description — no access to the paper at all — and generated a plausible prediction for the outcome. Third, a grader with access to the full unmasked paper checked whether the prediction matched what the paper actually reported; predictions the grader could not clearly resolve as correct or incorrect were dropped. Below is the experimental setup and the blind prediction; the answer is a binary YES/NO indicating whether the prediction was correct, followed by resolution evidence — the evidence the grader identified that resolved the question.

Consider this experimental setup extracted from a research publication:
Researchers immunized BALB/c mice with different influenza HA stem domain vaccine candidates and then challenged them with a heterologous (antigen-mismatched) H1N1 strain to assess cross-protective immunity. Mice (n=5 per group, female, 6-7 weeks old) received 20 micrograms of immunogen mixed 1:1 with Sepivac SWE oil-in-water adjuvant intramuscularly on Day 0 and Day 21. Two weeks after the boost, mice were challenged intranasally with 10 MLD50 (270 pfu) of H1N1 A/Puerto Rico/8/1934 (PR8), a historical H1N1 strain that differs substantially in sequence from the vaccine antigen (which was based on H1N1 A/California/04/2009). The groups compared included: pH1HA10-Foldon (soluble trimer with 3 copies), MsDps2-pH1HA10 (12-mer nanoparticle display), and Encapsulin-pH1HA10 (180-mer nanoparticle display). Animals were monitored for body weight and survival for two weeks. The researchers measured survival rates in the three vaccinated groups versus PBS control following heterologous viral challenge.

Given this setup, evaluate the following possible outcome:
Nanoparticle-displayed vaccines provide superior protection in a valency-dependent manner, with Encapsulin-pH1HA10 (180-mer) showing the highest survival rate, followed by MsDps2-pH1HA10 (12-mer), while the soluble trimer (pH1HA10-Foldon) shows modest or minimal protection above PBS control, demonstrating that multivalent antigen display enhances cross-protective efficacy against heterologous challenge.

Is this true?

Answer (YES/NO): NO